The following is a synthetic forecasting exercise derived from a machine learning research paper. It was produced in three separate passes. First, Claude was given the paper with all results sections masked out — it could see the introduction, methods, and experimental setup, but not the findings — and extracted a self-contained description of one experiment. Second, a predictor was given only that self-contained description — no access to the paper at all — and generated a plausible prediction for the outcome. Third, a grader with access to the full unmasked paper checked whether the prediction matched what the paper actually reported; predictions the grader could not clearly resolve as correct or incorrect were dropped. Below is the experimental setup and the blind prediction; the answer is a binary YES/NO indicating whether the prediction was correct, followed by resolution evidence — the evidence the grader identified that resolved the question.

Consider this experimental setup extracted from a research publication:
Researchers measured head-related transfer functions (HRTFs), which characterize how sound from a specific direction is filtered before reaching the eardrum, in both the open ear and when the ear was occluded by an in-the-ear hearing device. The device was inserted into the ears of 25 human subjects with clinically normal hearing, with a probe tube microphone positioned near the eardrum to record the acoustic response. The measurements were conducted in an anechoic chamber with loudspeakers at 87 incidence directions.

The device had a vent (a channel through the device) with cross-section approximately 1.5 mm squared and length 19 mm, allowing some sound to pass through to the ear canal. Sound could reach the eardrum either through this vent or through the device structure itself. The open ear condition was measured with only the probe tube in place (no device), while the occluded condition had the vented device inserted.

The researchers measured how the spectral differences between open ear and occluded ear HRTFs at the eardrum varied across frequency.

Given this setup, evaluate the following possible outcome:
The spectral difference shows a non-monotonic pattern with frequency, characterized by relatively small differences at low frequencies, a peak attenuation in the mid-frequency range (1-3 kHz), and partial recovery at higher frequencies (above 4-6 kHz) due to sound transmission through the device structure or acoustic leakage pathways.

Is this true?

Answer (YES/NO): NO